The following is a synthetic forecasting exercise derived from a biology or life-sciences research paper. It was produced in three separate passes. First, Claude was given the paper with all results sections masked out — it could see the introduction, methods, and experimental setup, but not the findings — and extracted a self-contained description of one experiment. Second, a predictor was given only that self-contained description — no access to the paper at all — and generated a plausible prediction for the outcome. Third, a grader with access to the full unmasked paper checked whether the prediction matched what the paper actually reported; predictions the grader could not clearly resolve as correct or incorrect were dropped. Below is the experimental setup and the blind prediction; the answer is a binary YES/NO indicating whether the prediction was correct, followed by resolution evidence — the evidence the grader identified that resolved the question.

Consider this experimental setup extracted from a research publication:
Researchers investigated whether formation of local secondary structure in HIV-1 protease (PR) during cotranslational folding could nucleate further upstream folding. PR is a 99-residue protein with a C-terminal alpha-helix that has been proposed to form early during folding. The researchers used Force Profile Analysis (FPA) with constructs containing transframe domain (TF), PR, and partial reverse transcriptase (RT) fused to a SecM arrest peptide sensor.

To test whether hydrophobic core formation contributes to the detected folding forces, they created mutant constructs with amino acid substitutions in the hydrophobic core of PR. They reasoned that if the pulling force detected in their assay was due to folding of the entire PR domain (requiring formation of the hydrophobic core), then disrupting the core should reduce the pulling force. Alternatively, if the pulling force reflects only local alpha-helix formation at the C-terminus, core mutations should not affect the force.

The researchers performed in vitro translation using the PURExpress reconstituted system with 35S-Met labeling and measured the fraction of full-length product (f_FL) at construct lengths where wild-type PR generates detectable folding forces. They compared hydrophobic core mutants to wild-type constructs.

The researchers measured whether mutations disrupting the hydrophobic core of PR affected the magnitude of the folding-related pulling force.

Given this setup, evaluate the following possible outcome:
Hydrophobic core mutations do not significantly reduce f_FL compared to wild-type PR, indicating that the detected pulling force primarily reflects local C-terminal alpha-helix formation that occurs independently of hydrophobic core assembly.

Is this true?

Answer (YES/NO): YES